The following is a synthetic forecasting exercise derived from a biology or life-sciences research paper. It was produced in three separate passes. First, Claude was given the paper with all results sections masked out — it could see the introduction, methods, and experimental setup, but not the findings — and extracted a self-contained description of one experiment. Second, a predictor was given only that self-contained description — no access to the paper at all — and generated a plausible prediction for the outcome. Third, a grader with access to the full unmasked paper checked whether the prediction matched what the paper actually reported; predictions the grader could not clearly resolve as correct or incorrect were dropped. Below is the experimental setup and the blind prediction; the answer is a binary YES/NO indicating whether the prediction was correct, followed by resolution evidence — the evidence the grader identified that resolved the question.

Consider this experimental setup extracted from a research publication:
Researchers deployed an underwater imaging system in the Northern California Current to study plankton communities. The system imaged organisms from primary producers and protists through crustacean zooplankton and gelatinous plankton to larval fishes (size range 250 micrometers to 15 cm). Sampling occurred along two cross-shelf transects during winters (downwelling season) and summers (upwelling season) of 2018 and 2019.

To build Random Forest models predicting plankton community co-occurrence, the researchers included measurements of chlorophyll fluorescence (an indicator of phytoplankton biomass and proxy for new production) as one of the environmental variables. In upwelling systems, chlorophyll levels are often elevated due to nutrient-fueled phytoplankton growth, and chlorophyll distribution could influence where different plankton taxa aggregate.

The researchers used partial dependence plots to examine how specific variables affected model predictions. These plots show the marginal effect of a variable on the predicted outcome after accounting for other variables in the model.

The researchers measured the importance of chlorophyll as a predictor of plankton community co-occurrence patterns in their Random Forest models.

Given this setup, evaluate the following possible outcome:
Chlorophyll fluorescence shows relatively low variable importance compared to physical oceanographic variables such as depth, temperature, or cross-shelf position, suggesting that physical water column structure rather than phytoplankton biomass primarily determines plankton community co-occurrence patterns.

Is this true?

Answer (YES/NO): YES